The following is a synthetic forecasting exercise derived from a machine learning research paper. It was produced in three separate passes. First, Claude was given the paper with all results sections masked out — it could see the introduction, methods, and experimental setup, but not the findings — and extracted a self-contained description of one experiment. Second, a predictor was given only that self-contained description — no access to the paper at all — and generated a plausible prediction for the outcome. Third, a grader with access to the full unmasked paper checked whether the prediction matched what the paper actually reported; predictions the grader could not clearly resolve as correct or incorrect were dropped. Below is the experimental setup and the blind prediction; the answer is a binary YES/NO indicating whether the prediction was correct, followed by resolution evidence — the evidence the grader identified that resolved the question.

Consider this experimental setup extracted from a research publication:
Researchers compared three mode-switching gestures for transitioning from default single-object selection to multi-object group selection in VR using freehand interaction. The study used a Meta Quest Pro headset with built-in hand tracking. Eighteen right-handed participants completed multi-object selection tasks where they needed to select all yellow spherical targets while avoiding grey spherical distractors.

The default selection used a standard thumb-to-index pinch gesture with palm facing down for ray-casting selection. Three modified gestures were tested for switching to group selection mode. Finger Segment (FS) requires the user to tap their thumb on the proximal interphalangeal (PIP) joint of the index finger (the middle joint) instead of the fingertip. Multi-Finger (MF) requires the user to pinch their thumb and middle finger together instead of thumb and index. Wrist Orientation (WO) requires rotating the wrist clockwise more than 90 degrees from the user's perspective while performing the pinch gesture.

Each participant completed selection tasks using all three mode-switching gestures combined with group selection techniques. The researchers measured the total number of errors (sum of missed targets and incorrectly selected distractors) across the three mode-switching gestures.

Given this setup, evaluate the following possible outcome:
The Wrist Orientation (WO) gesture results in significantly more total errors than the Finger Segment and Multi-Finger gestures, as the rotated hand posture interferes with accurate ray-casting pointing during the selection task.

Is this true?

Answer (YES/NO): NO